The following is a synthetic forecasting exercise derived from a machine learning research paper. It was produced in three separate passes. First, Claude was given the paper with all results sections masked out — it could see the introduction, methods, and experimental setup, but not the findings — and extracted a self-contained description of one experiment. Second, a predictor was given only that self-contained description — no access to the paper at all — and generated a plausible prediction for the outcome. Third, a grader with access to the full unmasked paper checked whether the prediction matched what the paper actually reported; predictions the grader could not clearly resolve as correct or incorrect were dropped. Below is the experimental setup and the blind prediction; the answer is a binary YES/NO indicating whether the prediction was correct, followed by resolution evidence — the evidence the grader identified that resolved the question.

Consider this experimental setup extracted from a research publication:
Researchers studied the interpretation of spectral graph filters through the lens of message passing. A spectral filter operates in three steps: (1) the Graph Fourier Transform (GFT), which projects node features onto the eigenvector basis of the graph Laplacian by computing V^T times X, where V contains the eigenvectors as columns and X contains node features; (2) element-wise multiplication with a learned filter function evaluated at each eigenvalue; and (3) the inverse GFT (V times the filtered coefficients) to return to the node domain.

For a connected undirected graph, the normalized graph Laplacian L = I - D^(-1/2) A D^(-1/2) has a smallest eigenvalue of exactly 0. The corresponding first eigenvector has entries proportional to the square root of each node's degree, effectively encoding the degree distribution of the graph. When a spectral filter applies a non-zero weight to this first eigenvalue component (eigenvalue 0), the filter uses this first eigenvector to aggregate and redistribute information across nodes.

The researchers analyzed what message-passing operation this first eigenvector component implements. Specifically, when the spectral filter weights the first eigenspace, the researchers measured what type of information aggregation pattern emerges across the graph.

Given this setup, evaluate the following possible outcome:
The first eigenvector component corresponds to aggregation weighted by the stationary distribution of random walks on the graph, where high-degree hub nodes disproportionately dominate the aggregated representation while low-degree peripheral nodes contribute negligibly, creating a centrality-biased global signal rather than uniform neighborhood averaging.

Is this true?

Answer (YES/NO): NO